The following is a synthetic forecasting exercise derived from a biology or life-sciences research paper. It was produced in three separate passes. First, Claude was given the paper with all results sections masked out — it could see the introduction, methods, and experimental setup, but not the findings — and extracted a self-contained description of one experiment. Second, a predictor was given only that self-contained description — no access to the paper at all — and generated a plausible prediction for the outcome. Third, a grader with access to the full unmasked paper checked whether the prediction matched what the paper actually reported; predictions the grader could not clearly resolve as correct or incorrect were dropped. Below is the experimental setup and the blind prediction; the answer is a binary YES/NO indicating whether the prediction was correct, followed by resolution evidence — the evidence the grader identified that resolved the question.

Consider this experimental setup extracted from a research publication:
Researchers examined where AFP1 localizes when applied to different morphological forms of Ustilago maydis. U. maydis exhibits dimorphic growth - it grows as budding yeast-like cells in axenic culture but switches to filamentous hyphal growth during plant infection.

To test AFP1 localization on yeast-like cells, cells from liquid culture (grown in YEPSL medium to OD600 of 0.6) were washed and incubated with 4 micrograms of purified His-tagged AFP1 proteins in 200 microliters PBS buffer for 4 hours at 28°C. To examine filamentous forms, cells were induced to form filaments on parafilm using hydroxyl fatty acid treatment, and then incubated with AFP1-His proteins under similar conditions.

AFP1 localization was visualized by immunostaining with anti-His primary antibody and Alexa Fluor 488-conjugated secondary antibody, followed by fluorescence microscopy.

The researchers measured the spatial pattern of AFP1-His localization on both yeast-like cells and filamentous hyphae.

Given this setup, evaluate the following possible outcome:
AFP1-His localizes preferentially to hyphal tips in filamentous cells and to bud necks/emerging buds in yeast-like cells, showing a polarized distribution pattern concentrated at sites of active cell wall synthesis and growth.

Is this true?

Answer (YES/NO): YES